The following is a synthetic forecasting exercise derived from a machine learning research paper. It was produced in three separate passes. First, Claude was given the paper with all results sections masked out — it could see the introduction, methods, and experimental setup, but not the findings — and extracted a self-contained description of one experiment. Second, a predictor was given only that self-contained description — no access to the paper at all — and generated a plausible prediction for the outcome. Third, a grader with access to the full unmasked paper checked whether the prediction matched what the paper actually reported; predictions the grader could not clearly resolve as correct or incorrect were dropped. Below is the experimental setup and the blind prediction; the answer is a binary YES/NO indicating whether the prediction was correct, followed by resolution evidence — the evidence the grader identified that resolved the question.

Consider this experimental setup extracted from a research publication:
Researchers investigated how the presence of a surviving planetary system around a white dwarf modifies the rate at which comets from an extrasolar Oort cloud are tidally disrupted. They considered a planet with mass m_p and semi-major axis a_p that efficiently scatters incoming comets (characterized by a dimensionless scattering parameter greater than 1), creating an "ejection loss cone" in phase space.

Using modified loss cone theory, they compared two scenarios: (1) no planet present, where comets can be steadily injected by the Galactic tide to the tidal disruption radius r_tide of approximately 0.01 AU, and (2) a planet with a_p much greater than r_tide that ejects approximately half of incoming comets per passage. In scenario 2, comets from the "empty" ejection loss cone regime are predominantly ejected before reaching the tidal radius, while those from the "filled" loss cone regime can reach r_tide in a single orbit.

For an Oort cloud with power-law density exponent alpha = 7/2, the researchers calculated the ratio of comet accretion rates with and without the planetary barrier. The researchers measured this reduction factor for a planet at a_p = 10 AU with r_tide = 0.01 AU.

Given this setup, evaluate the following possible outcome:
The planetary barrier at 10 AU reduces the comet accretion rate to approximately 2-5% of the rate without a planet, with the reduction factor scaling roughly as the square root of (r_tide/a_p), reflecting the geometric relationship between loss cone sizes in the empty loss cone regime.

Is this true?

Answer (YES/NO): NO